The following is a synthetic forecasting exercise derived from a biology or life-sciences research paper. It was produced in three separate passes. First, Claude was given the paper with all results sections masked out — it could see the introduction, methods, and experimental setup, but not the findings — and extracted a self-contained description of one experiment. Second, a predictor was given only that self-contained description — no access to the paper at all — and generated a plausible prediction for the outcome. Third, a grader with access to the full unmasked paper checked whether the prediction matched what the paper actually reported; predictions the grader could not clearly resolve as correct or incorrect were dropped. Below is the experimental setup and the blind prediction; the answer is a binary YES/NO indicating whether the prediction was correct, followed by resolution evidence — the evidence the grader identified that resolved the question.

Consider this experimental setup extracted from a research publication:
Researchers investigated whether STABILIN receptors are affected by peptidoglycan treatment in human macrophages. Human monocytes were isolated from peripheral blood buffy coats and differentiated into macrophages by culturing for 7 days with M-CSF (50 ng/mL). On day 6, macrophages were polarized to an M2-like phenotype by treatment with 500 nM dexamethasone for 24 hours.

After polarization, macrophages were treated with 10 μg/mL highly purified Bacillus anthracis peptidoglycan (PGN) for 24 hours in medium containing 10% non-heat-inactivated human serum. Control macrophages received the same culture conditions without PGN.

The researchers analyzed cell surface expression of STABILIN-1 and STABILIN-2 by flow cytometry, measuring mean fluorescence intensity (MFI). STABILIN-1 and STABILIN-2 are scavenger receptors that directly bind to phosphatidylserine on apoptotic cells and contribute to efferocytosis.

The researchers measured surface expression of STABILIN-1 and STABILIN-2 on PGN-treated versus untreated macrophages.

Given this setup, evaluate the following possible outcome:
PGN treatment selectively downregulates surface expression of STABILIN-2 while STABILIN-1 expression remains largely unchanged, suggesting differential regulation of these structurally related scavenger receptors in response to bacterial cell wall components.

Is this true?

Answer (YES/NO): NO